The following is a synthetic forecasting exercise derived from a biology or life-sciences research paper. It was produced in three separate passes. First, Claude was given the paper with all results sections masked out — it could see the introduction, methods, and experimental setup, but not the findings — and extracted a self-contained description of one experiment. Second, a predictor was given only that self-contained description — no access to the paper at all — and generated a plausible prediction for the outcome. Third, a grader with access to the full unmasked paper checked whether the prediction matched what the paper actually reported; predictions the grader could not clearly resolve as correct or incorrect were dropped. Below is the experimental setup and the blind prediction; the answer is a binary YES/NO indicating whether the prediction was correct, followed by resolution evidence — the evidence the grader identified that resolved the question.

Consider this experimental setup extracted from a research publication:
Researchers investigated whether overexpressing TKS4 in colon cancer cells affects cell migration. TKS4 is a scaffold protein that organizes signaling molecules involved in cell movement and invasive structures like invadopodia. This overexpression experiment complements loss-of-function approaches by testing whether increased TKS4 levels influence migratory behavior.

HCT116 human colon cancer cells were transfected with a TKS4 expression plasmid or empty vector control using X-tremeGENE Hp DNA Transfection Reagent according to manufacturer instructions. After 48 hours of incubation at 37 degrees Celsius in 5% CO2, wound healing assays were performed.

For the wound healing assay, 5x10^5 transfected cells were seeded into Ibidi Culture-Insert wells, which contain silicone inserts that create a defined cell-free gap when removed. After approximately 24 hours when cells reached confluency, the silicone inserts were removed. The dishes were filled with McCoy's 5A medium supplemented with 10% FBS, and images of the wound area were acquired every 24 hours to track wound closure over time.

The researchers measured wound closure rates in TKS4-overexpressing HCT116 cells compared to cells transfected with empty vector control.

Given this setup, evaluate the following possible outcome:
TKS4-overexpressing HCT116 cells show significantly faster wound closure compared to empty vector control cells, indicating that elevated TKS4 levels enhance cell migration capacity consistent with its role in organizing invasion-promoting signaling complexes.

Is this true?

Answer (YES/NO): NO